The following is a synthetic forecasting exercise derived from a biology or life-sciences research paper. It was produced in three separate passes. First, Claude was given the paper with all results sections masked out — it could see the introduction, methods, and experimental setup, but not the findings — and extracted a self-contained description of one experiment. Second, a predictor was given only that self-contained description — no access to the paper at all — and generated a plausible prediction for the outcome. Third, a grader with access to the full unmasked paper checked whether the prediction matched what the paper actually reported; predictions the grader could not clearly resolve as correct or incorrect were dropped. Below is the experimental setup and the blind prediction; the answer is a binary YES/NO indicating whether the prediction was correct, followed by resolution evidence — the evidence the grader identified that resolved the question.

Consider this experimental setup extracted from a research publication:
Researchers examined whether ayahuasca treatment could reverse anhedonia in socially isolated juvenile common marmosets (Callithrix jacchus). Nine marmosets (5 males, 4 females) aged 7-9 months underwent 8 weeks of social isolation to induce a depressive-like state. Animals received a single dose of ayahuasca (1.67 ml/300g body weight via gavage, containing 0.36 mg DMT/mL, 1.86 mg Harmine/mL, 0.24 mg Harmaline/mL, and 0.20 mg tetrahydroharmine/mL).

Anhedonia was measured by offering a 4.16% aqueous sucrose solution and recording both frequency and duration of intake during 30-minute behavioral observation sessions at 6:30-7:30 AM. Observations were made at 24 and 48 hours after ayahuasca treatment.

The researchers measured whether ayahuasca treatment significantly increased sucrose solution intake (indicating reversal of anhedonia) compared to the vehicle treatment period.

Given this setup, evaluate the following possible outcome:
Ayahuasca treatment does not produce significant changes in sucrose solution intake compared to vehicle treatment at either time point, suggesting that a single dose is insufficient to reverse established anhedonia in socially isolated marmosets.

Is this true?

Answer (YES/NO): YES